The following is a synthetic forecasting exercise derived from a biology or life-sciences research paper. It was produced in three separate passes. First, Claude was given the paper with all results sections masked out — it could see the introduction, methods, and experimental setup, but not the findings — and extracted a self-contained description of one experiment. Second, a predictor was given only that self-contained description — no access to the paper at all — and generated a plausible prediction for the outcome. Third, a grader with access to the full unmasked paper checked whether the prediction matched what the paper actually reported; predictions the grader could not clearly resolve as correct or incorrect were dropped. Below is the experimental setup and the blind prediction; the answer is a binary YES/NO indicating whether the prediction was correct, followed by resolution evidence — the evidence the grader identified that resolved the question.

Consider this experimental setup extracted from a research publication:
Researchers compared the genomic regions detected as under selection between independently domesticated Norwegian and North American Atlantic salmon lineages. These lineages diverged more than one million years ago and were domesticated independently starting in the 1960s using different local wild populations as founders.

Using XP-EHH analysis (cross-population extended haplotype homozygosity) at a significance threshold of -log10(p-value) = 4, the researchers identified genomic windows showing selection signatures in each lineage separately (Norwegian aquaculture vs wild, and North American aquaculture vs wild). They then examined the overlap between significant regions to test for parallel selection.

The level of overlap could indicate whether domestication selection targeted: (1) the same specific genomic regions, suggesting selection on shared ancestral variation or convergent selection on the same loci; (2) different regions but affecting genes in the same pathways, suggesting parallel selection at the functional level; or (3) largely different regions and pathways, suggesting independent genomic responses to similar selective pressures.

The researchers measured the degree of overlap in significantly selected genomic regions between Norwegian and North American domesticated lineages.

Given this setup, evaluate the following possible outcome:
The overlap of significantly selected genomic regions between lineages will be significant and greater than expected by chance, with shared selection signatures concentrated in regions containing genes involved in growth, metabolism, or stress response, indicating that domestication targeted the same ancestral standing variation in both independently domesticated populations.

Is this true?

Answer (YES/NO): NO